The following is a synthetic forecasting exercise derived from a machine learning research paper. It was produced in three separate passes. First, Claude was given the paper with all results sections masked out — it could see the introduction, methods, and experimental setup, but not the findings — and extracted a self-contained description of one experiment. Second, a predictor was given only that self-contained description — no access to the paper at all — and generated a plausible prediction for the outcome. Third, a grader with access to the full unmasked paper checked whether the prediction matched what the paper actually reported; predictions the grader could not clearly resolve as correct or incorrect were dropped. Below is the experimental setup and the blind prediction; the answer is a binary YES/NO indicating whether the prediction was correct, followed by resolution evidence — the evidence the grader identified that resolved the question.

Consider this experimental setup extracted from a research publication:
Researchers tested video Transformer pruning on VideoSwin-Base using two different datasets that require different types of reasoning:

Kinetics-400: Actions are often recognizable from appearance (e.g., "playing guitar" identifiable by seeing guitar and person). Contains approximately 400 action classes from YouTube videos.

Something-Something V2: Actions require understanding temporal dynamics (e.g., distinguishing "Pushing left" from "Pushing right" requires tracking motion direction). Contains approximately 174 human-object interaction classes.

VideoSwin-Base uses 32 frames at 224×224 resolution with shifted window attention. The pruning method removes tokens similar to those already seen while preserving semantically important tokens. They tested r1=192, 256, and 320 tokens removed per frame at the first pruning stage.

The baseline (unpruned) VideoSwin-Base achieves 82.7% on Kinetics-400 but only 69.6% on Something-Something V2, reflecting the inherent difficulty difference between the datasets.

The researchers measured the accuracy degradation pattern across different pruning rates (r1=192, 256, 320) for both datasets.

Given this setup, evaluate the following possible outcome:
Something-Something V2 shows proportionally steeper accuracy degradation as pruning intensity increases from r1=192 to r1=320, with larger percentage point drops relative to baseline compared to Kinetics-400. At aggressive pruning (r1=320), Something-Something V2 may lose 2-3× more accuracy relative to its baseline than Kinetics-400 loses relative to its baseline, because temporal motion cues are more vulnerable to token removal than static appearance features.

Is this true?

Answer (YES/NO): NO